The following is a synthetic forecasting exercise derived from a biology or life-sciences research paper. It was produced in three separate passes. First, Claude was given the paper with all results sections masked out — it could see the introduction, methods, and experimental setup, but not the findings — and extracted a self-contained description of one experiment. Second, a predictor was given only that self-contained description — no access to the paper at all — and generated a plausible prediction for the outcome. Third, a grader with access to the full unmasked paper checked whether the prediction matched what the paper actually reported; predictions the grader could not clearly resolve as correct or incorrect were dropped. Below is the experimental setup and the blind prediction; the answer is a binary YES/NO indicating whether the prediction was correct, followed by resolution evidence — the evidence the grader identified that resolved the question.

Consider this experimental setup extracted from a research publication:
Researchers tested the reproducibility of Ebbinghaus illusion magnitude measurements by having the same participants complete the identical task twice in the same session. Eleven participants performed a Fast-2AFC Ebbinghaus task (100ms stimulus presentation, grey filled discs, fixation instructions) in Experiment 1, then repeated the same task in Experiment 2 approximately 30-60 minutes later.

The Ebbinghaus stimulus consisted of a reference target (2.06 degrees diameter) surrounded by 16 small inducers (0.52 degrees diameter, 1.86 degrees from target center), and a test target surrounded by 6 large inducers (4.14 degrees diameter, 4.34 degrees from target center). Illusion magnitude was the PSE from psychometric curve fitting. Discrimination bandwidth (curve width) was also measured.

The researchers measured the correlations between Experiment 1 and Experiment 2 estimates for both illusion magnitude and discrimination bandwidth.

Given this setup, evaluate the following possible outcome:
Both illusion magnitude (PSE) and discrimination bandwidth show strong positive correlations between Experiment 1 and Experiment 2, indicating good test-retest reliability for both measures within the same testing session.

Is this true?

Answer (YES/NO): YES